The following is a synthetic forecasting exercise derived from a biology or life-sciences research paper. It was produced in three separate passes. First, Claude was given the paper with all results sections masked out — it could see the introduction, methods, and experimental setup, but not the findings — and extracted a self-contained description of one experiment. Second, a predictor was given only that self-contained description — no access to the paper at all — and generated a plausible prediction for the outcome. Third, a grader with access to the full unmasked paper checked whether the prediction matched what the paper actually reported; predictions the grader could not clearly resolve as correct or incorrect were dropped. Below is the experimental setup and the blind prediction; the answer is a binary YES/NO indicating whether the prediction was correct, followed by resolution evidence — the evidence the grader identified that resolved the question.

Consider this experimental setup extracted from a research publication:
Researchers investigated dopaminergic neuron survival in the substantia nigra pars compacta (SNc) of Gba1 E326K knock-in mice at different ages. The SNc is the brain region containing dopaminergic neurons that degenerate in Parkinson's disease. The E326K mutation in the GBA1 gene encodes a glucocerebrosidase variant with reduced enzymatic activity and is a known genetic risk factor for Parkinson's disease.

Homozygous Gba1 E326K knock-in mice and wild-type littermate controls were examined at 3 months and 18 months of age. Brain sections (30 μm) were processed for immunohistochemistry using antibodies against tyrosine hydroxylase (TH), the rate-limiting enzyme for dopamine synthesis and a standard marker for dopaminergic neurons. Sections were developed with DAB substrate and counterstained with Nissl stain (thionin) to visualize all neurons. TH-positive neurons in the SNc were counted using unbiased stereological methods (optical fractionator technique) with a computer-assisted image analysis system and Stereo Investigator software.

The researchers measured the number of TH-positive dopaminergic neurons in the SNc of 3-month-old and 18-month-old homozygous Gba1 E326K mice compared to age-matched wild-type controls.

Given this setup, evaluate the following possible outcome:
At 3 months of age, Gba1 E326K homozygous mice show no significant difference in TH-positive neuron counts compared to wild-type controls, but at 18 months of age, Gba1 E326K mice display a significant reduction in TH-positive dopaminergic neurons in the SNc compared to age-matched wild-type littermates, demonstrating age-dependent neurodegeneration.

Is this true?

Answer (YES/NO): NO